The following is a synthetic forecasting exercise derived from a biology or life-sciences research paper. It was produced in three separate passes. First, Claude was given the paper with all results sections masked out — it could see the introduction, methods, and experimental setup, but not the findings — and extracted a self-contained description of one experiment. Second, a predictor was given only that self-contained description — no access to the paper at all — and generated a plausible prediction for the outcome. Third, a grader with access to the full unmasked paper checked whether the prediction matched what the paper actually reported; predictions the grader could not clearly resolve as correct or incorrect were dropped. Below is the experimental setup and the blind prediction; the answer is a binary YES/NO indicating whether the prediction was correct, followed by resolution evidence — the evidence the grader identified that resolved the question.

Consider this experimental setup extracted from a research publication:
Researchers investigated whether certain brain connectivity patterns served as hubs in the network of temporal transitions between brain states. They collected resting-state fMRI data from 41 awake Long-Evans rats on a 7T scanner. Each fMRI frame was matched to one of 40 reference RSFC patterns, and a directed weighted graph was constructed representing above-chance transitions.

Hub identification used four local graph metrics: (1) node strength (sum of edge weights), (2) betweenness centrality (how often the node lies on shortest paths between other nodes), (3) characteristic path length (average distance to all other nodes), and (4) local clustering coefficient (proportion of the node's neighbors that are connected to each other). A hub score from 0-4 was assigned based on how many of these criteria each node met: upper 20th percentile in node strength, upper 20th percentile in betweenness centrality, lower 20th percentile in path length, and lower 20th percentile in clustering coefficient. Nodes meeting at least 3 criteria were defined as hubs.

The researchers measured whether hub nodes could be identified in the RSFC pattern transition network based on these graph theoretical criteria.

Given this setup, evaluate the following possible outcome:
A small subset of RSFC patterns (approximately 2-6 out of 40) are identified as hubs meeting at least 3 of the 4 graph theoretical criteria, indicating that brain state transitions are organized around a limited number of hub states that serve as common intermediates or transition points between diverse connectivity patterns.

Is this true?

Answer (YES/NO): YES